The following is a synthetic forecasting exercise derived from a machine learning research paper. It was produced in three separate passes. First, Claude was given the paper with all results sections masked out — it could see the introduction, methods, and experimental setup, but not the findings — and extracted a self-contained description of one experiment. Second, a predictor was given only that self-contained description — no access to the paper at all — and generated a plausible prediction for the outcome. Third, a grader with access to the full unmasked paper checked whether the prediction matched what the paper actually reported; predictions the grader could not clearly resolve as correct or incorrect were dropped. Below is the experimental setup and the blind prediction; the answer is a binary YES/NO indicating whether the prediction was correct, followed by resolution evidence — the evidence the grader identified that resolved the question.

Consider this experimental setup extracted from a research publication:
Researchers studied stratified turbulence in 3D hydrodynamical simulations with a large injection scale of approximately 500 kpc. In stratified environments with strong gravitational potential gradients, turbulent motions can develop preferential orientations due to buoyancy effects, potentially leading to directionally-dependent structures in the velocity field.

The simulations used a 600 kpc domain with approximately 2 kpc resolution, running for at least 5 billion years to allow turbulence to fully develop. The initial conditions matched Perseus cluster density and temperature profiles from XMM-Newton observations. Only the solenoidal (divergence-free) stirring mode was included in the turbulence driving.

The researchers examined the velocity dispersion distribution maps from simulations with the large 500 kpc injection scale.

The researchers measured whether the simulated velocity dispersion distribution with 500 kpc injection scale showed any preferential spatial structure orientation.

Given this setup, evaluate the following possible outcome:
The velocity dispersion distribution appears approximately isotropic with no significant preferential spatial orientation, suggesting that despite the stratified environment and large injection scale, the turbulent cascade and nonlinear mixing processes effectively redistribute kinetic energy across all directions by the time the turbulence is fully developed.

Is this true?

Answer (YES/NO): NO